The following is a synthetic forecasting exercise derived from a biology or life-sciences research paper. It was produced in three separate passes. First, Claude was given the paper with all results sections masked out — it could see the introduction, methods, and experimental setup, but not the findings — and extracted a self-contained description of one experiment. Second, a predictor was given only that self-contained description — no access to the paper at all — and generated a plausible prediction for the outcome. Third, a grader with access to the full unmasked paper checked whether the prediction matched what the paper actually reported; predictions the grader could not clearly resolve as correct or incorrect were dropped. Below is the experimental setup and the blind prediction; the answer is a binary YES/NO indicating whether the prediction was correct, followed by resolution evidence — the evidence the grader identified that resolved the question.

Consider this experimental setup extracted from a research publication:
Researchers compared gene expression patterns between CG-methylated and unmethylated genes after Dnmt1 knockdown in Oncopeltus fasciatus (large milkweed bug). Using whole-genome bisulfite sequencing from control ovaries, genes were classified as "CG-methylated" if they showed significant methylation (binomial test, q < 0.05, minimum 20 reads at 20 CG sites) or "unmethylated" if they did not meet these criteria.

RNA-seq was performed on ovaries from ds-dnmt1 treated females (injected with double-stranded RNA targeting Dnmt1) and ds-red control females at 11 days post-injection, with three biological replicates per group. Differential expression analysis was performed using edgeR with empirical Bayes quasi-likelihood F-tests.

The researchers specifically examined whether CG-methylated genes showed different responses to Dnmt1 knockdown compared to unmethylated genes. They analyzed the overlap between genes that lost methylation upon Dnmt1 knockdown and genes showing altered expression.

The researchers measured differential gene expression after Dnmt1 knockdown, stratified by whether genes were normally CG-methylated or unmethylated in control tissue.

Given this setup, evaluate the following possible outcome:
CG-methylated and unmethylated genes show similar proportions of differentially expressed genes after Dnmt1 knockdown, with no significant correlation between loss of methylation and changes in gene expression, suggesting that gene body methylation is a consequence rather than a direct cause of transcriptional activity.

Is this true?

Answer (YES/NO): YES